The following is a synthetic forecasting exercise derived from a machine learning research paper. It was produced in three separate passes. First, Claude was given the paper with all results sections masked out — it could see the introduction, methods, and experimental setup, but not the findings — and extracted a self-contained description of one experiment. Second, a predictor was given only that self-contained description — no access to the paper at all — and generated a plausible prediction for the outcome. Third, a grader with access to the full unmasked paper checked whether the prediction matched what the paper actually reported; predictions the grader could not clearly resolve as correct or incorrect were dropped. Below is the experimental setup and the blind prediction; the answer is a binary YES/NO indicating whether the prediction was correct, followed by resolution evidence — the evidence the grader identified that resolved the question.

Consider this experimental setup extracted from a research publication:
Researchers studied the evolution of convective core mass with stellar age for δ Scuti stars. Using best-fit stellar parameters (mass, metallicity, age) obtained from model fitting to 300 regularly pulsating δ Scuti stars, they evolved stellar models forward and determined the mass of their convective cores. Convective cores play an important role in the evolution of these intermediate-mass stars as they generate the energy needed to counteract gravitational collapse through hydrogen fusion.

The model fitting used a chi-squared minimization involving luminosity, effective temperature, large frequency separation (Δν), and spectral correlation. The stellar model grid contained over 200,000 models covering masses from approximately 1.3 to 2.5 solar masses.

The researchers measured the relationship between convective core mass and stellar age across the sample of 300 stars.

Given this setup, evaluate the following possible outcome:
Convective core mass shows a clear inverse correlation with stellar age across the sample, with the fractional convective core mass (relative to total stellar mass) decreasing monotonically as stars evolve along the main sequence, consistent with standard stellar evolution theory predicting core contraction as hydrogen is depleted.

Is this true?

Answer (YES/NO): NO